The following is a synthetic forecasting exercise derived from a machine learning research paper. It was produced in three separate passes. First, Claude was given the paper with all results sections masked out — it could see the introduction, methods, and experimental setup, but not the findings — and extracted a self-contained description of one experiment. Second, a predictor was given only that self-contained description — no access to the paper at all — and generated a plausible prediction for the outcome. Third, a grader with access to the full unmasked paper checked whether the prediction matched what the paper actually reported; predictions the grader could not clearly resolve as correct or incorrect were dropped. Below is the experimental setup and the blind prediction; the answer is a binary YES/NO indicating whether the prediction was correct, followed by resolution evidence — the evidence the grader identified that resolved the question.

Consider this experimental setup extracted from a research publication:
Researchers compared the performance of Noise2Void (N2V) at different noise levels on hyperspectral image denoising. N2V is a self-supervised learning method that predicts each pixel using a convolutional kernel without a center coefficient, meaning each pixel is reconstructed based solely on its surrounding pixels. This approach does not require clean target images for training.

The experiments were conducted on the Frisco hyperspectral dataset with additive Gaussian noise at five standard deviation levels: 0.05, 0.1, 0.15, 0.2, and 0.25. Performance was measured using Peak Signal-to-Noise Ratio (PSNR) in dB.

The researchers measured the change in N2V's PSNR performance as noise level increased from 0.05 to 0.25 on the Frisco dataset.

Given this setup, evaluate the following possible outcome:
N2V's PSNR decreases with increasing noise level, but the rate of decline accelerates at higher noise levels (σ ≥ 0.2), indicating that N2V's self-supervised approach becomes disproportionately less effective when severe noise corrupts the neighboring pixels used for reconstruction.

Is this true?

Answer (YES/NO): NO